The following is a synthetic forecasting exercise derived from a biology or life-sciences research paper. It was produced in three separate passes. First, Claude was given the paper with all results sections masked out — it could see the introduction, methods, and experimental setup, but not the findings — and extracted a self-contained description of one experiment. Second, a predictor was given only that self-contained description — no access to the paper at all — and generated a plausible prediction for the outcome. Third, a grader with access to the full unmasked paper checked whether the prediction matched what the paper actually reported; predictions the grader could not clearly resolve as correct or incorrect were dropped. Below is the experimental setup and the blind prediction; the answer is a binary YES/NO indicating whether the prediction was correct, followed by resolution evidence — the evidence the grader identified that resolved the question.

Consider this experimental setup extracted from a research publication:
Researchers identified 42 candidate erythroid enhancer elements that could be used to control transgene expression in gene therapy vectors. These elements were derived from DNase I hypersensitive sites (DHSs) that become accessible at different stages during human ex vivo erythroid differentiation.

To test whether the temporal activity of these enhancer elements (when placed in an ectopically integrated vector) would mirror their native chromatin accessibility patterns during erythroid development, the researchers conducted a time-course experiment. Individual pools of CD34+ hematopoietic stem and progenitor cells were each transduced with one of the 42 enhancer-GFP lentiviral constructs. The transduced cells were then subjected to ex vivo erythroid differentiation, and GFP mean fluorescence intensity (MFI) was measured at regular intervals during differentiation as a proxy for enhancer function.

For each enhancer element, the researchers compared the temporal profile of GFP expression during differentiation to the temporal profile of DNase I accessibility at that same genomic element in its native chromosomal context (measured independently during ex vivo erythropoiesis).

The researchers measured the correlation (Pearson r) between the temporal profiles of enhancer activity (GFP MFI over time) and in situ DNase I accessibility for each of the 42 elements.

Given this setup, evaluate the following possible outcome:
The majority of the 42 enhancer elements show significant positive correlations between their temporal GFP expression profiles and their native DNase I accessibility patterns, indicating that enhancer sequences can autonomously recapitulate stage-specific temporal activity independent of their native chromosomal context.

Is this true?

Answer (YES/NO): YES